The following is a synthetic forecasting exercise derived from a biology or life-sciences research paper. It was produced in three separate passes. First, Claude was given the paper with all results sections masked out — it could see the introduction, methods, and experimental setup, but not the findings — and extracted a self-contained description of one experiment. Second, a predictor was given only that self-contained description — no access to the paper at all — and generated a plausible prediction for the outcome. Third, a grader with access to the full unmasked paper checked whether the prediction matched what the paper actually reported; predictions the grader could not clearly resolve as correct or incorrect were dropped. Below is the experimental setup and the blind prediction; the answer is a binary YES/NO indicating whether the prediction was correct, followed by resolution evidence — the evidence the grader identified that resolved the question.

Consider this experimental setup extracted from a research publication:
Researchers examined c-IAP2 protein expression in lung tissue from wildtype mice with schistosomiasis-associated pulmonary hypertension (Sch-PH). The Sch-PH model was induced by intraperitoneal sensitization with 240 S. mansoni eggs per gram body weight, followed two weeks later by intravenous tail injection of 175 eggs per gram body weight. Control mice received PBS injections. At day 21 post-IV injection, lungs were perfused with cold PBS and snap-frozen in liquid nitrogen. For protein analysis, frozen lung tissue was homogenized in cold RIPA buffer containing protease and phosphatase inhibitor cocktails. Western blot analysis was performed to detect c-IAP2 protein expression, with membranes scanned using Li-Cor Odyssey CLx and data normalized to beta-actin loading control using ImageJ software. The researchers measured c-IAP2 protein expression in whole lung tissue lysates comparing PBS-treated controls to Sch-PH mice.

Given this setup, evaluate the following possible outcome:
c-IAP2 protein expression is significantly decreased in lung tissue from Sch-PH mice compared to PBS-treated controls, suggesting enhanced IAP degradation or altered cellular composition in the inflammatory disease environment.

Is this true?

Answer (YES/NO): YES